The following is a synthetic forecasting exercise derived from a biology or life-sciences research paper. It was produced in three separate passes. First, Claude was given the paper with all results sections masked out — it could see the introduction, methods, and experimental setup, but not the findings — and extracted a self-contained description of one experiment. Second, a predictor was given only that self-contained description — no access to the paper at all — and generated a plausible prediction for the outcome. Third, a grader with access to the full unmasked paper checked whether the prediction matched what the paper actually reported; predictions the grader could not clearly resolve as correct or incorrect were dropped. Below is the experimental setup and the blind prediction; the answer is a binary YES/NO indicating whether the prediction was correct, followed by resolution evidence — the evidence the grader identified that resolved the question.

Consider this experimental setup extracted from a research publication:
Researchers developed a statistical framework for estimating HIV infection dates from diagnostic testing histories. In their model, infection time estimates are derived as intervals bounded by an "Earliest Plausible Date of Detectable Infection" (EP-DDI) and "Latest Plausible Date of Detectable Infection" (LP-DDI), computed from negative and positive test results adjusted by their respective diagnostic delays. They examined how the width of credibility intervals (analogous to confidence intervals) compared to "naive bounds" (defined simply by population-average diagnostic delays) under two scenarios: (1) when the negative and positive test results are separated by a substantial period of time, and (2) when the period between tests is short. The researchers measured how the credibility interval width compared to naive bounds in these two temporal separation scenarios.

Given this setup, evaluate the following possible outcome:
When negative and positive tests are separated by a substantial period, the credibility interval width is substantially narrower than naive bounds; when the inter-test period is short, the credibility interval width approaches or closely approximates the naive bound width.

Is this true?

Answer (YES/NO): NO